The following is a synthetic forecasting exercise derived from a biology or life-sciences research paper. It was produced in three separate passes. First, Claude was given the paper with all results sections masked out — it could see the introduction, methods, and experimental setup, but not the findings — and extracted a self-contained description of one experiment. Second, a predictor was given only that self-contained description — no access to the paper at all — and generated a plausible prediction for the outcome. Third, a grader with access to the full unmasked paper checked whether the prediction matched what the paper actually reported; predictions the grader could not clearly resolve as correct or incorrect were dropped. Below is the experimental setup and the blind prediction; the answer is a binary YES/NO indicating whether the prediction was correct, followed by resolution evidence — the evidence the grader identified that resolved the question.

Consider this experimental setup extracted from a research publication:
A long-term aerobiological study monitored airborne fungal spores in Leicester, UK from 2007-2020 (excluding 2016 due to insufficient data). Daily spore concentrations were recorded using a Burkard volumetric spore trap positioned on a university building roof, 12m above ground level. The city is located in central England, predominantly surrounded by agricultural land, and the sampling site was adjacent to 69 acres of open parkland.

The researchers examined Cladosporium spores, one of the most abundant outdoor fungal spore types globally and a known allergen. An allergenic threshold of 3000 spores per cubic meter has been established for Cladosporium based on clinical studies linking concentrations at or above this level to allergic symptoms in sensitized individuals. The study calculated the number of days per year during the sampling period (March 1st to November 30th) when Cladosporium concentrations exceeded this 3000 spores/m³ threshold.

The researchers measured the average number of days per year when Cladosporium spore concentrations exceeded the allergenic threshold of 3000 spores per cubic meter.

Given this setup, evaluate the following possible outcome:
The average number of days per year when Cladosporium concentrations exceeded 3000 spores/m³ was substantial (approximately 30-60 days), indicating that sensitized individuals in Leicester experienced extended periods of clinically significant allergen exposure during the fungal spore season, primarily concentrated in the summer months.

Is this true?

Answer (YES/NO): NO